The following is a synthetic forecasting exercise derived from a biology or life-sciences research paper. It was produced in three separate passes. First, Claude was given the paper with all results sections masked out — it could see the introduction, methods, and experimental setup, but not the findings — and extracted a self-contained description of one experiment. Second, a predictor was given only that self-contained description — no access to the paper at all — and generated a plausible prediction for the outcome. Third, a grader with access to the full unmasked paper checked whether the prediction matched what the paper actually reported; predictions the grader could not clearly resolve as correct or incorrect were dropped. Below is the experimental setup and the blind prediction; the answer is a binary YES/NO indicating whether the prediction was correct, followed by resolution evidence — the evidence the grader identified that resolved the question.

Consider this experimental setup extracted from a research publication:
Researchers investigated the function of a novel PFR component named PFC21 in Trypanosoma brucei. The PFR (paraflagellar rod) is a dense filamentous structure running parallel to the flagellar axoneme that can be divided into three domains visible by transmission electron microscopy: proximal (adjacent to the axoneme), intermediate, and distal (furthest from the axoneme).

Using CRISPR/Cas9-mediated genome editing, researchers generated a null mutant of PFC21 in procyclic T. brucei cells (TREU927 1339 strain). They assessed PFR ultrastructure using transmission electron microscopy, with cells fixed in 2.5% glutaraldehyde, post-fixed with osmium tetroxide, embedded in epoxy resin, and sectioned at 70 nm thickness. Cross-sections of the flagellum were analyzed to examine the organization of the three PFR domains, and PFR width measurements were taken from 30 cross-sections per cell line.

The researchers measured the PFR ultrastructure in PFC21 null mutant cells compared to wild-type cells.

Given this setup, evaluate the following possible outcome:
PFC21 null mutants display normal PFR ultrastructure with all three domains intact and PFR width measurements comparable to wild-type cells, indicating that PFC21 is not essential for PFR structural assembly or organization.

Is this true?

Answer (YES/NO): NO